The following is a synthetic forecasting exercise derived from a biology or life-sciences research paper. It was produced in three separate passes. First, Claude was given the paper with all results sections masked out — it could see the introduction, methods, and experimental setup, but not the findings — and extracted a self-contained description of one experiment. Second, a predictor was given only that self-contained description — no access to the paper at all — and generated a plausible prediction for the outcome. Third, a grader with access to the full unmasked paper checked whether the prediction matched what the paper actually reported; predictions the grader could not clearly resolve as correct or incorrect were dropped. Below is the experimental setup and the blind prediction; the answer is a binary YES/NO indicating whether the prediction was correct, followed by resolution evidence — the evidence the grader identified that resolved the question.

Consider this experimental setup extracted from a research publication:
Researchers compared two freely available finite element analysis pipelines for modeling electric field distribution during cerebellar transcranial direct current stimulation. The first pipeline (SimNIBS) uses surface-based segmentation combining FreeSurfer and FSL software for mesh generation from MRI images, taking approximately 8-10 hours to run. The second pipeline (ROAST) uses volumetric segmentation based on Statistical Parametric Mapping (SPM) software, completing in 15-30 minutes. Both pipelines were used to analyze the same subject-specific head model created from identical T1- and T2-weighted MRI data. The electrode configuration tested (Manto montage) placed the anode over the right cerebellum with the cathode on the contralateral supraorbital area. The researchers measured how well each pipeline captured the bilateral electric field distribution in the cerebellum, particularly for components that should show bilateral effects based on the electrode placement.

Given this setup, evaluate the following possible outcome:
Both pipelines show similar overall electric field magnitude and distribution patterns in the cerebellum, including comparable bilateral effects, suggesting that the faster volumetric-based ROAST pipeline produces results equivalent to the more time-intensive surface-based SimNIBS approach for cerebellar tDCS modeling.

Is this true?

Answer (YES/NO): NO